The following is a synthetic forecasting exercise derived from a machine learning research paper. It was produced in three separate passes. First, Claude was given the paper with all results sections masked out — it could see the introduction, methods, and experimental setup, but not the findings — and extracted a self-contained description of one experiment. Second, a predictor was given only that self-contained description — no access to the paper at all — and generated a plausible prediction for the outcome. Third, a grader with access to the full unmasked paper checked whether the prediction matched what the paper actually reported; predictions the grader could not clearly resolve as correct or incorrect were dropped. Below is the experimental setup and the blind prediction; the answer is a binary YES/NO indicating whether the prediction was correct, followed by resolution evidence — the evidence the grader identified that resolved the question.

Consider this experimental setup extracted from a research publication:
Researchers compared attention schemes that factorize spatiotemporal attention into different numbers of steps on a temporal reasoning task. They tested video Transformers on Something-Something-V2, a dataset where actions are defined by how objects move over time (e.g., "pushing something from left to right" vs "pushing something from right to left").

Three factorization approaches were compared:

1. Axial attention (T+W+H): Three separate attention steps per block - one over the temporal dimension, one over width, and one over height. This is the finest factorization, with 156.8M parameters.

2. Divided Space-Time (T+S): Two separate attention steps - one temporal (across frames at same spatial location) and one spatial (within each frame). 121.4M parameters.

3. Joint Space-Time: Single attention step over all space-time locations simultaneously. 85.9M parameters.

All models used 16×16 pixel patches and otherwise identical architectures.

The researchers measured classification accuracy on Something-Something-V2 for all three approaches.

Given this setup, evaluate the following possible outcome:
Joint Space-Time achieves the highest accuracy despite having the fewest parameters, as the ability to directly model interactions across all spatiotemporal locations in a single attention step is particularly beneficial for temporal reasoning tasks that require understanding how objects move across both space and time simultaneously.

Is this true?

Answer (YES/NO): NO